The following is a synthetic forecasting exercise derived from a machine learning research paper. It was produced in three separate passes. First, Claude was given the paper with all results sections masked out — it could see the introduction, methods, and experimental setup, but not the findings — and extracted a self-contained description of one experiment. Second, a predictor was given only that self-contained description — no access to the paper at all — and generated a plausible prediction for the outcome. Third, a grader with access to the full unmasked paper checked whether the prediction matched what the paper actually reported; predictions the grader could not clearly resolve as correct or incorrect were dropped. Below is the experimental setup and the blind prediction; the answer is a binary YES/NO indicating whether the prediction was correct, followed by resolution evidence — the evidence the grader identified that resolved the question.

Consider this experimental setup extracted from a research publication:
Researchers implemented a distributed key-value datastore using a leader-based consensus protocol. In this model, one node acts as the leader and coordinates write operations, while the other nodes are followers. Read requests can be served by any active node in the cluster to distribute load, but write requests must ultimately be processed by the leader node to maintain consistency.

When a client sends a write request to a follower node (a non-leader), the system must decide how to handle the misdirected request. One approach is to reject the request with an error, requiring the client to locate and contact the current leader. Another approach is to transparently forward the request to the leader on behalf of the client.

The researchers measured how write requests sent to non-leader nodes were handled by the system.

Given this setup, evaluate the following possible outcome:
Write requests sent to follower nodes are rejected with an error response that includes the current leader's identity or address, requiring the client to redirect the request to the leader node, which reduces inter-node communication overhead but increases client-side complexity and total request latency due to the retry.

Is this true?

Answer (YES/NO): NO